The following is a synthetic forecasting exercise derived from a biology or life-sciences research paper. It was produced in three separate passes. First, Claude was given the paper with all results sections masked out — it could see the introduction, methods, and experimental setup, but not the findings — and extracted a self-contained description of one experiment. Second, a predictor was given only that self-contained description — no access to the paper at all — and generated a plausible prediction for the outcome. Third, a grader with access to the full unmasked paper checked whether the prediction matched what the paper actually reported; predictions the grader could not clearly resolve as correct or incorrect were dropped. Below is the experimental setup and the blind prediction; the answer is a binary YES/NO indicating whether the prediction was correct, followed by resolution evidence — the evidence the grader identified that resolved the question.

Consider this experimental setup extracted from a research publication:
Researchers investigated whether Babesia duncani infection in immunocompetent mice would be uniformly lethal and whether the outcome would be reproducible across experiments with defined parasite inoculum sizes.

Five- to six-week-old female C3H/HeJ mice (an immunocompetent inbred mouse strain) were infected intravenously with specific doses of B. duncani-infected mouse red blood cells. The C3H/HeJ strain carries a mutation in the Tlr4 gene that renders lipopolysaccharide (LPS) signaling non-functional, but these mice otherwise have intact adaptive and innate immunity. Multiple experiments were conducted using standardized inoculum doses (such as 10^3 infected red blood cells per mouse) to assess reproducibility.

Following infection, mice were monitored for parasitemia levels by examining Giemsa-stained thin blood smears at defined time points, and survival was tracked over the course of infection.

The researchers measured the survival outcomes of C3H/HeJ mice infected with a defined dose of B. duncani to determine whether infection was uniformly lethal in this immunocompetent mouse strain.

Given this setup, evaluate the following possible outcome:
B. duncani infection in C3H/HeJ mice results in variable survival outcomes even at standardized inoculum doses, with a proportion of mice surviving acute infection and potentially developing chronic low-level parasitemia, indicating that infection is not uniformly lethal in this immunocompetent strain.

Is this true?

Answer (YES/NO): NO